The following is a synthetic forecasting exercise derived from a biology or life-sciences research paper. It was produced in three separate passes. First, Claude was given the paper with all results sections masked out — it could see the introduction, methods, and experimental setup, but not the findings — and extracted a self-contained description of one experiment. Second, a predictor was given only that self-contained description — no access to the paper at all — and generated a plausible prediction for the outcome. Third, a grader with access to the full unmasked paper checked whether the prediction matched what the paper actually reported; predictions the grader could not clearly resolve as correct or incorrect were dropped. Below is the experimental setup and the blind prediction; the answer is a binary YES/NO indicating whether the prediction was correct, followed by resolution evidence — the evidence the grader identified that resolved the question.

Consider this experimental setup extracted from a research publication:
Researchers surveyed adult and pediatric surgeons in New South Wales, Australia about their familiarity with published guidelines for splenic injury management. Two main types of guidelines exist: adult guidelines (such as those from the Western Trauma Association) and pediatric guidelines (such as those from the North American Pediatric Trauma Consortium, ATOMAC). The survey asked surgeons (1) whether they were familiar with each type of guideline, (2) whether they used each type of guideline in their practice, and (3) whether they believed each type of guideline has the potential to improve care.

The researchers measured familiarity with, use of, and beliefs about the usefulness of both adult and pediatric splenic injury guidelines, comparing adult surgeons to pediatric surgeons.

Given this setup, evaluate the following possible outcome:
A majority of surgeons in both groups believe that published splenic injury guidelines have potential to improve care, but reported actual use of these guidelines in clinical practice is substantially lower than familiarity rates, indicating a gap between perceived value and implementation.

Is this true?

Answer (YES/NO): NO